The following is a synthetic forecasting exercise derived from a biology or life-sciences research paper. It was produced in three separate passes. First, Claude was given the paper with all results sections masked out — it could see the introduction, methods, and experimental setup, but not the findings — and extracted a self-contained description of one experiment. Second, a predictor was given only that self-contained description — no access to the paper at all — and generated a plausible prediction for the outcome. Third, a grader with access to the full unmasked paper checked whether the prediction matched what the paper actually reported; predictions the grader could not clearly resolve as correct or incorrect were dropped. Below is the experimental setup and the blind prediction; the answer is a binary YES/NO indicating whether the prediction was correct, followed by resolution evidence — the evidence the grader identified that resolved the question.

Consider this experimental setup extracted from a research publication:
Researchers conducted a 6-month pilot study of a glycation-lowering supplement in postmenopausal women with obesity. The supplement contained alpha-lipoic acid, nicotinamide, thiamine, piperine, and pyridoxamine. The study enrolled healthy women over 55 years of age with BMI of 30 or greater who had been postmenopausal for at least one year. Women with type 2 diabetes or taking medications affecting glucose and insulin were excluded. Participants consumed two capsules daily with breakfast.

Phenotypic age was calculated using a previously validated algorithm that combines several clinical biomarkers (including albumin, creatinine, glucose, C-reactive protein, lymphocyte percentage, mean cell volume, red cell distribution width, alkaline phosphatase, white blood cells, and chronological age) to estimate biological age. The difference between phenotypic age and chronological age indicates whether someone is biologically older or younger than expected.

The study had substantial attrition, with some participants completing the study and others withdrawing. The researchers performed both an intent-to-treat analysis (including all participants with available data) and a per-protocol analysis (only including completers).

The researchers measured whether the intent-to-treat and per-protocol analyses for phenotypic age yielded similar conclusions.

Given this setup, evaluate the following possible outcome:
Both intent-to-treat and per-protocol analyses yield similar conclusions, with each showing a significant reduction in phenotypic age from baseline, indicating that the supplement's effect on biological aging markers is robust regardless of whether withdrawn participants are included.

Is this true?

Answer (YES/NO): NO